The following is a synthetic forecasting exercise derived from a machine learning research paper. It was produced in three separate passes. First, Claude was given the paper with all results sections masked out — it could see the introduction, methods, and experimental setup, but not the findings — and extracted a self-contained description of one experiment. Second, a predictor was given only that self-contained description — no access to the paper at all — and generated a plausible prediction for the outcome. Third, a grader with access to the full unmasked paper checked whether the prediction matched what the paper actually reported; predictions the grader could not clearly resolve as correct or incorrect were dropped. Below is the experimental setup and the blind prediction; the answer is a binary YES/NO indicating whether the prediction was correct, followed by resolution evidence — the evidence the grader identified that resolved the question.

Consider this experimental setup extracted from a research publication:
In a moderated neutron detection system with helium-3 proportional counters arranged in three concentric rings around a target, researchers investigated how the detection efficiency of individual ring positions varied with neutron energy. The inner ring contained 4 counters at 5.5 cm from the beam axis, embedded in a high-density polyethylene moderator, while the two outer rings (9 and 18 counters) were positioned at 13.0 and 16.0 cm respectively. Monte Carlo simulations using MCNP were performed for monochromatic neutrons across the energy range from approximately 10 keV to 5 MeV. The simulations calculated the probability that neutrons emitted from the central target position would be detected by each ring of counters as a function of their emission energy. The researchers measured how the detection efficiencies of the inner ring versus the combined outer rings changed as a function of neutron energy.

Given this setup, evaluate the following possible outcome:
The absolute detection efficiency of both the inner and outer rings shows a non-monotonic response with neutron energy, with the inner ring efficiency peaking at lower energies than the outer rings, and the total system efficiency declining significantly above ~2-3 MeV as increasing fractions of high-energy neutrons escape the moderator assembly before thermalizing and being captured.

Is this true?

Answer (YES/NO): NO